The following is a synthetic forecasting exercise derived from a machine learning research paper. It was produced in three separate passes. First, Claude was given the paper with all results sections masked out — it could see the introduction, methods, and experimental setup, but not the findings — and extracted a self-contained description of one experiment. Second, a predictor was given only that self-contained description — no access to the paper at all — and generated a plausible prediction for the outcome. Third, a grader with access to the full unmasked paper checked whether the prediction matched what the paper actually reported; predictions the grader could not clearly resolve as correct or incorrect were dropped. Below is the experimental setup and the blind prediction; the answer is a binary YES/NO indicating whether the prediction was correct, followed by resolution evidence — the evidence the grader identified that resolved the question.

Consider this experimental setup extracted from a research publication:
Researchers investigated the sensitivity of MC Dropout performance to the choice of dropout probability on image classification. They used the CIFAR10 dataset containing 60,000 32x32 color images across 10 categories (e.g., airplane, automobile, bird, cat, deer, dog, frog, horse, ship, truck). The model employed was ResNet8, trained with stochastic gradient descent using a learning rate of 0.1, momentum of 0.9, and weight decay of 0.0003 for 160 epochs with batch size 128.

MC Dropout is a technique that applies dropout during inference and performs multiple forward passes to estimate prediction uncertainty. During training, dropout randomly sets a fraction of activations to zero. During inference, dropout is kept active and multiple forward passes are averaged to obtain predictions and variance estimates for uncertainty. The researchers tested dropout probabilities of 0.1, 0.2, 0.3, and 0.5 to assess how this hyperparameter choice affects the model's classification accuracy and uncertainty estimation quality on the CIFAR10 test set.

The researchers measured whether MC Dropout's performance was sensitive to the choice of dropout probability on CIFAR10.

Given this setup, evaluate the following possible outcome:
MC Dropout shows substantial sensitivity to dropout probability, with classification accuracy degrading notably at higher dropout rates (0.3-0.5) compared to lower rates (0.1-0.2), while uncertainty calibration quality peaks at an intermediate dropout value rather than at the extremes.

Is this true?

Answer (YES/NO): NO